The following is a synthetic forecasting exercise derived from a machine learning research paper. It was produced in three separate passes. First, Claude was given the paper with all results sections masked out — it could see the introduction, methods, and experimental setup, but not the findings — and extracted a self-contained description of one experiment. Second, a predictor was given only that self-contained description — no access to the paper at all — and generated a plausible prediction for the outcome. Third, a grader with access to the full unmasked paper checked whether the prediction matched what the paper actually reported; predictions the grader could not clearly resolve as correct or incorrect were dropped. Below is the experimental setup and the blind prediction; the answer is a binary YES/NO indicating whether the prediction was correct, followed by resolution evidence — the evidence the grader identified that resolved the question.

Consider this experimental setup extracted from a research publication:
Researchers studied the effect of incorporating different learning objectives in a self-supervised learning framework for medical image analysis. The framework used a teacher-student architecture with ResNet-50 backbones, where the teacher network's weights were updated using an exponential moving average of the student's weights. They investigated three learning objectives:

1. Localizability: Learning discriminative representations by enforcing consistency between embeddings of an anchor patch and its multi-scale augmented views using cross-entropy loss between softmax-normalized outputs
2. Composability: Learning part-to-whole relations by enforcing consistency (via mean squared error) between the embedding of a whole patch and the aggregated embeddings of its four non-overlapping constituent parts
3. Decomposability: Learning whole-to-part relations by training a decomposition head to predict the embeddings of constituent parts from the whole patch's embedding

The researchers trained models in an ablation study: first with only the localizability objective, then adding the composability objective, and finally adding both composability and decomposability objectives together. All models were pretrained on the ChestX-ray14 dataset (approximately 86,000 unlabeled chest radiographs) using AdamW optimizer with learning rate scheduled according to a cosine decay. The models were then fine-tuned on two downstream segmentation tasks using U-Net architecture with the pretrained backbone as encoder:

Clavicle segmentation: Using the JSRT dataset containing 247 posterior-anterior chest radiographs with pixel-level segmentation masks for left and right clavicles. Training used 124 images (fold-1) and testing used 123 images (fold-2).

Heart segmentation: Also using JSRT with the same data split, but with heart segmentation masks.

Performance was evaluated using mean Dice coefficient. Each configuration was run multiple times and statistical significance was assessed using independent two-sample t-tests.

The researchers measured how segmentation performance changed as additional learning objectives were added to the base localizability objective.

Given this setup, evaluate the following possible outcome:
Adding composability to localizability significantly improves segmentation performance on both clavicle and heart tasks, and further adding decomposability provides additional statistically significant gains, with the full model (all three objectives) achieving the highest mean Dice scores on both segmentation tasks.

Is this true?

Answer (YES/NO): NO